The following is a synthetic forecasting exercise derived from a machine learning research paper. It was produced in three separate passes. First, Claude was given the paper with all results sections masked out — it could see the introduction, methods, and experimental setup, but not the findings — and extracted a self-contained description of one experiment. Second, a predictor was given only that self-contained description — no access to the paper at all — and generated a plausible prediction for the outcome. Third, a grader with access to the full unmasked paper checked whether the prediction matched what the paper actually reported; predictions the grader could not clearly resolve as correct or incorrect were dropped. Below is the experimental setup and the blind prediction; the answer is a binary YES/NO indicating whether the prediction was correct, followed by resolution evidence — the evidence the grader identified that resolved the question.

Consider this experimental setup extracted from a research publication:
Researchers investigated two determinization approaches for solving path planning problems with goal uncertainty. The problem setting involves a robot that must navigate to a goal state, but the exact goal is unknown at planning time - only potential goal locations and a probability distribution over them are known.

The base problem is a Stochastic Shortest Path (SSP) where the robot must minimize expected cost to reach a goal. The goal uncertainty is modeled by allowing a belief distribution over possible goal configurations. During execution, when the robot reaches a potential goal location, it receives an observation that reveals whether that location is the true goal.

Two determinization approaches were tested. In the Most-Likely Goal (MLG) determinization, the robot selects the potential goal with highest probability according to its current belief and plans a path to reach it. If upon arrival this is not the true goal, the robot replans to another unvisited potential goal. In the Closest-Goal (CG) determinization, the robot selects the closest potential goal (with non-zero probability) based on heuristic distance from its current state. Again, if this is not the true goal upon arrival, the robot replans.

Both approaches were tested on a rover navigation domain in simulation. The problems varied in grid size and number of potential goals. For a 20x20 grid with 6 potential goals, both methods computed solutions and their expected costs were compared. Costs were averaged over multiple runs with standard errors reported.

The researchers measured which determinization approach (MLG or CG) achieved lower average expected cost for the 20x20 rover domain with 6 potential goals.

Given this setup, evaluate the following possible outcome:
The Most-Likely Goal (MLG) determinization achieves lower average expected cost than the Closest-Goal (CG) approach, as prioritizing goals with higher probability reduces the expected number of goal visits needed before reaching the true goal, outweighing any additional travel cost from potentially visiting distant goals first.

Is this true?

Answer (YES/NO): YES